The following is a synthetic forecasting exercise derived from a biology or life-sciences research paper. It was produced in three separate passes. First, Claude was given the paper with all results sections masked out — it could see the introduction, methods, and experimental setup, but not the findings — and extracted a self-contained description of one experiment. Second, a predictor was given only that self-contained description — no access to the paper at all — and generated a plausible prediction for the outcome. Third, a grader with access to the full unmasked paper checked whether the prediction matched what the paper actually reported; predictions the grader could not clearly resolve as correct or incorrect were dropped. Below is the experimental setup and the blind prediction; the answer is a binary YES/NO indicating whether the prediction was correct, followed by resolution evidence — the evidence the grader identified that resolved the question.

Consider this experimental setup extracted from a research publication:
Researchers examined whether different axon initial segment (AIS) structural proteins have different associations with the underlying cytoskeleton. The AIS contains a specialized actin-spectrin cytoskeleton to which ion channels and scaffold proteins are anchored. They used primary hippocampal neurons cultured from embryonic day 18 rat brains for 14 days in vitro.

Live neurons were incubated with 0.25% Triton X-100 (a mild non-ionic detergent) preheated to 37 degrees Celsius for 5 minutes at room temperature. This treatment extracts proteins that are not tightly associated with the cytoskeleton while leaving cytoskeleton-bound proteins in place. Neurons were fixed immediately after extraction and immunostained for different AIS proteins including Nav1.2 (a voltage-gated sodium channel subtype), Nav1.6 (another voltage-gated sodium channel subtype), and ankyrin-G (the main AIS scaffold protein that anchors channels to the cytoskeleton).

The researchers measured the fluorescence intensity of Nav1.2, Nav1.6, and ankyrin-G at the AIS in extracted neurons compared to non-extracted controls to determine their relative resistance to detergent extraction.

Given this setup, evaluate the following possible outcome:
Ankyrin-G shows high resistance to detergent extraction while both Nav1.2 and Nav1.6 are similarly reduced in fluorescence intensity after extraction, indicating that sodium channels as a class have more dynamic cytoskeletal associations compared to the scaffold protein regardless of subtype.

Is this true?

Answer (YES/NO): NO